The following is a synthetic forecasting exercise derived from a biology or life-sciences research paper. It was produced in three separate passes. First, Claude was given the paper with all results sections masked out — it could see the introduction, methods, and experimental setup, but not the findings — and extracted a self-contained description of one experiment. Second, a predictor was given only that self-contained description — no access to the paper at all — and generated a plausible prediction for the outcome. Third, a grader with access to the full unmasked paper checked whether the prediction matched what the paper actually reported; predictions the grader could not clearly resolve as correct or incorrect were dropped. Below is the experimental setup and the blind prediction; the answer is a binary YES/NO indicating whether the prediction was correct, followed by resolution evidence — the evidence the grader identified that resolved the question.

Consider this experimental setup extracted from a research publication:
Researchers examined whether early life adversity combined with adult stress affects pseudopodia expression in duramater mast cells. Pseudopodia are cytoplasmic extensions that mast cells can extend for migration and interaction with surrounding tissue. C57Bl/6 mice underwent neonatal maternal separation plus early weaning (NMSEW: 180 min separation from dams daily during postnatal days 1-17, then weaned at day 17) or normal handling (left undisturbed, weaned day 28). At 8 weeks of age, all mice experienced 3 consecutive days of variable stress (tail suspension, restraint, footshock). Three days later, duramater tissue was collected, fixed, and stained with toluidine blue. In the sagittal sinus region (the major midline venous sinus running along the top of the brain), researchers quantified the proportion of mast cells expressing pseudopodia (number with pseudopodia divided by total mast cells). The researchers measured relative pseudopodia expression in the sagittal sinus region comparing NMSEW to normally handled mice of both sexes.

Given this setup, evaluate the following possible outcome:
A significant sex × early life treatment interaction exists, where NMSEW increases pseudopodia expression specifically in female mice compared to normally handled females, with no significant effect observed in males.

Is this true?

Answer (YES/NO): NO